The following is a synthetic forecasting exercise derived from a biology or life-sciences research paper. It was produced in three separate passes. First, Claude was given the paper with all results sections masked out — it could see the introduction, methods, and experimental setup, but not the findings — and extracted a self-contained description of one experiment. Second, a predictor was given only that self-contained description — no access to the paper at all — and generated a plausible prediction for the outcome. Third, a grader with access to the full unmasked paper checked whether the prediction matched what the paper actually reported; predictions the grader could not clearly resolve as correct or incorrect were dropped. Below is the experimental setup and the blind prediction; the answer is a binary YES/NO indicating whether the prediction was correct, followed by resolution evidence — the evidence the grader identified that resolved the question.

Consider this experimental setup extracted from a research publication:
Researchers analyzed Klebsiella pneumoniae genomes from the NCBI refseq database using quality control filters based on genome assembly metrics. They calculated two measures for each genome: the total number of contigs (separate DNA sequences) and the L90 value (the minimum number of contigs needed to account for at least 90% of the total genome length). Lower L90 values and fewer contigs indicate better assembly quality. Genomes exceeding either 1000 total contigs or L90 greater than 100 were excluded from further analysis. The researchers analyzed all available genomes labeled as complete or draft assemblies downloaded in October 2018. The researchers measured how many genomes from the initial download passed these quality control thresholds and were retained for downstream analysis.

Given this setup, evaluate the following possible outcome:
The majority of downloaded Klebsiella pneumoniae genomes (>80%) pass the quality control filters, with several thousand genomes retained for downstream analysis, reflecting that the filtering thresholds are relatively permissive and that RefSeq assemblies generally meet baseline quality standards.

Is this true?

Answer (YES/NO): YES